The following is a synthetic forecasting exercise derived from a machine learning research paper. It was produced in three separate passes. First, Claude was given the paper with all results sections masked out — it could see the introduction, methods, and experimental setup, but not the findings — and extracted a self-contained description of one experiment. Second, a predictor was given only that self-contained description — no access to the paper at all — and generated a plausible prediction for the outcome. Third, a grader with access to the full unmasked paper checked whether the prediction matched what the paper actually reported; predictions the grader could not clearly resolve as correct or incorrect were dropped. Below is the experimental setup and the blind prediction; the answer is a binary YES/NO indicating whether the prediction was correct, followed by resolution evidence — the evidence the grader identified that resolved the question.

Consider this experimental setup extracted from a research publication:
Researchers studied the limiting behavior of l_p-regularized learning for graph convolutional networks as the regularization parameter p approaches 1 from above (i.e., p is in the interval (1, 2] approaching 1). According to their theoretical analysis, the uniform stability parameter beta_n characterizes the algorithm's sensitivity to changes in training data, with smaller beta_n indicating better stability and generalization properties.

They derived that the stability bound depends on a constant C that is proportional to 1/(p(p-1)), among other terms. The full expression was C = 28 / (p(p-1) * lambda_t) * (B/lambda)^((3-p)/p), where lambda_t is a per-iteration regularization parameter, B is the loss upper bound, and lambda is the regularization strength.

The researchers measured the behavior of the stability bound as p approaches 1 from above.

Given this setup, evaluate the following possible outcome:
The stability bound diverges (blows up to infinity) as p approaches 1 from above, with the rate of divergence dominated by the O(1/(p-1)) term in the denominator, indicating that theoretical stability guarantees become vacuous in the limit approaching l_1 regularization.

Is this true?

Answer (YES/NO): YES